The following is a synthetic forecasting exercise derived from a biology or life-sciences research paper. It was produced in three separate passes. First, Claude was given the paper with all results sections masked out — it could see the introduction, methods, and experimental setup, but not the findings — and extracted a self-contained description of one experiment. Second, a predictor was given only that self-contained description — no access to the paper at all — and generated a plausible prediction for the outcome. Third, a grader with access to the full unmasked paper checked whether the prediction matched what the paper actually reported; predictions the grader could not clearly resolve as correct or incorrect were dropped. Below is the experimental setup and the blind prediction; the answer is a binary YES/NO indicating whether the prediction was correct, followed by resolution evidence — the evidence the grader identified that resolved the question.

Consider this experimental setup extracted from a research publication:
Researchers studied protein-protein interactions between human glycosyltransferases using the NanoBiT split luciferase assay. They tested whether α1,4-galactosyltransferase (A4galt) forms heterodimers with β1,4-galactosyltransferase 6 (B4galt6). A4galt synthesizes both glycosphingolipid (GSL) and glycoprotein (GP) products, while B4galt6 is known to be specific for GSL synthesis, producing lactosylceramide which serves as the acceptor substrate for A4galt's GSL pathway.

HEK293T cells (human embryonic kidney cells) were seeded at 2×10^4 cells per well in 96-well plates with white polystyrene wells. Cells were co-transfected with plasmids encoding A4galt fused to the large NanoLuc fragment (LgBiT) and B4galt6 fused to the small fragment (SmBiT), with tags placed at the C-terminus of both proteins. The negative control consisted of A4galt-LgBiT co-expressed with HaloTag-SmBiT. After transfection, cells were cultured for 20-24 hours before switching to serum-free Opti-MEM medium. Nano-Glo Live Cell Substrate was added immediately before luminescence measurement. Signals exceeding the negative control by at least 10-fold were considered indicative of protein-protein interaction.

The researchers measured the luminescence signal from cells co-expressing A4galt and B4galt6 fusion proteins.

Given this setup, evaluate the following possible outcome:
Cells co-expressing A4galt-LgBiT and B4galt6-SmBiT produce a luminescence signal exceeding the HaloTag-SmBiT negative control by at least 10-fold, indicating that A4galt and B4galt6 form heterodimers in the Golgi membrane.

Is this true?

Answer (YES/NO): NO